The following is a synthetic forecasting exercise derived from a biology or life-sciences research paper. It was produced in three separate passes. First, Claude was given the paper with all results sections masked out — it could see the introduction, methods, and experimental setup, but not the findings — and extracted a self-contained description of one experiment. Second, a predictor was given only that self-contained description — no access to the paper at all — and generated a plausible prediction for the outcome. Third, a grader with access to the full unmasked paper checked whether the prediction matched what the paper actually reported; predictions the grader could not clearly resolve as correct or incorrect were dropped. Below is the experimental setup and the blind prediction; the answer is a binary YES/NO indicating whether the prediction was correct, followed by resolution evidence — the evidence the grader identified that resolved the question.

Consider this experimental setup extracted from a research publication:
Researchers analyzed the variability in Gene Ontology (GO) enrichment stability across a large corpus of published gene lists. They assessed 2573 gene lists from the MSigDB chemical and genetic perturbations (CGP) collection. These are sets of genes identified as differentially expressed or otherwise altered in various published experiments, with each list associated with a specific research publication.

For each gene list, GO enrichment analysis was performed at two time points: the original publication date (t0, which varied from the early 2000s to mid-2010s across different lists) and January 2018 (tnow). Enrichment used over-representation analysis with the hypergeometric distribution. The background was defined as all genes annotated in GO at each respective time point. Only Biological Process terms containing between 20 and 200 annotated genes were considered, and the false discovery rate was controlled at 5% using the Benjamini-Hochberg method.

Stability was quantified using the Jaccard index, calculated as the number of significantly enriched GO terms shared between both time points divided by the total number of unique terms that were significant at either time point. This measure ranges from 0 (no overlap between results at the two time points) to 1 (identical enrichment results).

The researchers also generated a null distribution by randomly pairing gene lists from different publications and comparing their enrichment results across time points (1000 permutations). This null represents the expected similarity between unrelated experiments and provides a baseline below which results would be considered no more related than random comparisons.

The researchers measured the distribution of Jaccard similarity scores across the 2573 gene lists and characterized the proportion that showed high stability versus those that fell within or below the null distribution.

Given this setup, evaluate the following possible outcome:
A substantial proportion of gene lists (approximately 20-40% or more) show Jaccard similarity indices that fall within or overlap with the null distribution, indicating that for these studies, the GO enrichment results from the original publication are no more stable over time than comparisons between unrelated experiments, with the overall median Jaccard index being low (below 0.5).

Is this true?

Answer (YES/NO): YES